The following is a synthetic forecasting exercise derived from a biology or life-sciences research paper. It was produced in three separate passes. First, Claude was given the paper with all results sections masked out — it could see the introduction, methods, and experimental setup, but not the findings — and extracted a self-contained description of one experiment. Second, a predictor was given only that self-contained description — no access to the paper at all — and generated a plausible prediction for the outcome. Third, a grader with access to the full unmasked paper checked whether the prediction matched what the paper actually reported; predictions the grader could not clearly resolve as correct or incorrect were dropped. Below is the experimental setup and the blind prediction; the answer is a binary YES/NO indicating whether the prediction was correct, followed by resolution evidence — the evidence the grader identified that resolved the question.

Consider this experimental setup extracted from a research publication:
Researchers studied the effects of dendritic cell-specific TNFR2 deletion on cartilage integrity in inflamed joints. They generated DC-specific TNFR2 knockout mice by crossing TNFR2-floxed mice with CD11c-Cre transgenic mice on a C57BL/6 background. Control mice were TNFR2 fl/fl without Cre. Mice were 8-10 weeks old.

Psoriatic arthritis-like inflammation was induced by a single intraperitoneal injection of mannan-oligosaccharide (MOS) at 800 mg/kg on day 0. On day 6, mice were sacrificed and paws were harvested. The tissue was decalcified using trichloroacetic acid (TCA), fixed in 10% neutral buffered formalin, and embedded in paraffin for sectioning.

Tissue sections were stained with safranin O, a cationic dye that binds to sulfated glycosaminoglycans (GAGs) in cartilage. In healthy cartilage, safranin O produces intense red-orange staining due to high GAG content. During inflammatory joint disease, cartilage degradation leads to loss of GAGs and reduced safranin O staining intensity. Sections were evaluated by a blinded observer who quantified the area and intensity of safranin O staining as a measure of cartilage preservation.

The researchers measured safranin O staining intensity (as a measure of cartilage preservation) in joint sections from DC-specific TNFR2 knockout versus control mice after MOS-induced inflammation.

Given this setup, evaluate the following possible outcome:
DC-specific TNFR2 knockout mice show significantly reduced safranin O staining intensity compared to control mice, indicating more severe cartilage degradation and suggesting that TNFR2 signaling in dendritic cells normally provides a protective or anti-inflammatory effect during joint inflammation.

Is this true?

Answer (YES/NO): NO